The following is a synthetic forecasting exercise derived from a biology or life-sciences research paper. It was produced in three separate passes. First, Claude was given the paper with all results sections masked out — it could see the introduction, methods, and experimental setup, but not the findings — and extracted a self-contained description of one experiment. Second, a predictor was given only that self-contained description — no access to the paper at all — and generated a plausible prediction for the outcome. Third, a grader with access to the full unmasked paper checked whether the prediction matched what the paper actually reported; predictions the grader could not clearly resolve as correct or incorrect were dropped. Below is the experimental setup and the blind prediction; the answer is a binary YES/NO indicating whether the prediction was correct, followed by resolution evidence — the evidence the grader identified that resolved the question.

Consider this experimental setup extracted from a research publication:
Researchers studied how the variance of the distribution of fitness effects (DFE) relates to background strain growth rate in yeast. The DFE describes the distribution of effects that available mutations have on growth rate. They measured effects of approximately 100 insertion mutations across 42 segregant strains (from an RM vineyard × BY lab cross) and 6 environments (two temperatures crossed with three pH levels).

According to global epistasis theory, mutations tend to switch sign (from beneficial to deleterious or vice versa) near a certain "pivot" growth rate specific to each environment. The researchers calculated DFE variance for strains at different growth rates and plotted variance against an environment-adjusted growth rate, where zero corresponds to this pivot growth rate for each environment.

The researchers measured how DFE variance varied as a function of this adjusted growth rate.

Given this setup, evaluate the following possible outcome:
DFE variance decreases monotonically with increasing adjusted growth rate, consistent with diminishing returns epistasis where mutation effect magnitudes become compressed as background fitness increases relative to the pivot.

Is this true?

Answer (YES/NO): NO